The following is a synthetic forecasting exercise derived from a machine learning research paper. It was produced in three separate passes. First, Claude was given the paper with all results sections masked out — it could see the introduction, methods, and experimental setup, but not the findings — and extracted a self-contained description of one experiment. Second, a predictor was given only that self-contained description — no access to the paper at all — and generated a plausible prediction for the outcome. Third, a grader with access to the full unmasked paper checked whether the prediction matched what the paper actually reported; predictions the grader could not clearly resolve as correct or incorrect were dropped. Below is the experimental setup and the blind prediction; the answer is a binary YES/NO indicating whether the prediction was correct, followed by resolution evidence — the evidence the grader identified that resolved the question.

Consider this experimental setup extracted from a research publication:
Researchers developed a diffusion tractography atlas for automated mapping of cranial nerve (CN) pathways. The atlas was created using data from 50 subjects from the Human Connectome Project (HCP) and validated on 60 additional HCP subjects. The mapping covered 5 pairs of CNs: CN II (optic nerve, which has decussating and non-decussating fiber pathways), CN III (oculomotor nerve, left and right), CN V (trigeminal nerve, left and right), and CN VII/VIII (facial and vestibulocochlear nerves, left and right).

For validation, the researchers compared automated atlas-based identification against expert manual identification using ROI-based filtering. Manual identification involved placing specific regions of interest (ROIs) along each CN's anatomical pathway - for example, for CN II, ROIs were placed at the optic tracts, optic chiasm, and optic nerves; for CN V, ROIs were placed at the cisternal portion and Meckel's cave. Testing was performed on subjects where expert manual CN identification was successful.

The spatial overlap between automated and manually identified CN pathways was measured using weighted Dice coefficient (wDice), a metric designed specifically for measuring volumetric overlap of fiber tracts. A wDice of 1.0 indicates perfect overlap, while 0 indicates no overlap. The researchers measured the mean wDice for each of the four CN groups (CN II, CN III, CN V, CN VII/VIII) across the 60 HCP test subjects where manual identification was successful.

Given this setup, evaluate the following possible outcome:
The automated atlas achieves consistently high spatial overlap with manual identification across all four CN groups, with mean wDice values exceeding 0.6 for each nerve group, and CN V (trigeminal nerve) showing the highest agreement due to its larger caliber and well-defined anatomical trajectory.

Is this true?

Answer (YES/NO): YES